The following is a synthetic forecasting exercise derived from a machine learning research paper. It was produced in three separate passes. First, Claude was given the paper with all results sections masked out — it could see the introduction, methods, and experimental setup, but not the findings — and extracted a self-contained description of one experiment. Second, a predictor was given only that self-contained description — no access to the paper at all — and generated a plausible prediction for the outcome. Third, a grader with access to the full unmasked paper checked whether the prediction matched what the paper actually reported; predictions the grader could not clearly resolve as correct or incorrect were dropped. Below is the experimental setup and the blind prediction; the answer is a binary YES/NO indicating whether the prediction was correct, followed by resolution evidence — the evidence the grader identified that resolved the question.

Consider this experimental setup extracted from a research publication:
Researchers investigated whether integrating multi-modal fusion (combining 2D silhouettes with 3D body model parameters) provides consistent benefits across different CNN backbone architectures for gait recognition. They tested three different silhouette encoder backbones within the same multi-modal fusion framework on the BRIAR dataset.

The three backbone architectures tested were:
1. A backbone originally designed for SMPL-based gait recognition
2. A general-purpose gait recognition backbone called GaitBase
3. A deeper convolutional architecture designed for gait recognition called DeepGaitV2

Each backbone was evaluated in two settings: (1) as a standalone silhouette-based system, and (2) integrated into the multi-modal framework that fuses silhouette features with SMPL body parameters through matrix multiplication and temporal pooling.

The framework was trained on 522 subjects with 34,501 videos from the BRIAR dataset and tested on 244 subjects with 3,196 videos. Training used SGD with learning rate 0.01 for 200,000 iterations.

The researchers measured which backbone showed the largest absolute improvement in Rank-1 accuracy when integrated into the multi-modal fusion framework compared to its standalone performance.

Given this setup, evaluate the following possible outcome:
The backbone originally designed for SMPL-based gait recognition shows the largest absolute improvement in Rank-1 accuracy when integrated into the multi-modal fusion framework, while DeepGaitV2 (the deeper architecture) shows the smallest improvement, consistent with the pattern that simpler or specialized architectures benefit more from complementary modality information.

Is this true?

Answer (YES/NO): NO